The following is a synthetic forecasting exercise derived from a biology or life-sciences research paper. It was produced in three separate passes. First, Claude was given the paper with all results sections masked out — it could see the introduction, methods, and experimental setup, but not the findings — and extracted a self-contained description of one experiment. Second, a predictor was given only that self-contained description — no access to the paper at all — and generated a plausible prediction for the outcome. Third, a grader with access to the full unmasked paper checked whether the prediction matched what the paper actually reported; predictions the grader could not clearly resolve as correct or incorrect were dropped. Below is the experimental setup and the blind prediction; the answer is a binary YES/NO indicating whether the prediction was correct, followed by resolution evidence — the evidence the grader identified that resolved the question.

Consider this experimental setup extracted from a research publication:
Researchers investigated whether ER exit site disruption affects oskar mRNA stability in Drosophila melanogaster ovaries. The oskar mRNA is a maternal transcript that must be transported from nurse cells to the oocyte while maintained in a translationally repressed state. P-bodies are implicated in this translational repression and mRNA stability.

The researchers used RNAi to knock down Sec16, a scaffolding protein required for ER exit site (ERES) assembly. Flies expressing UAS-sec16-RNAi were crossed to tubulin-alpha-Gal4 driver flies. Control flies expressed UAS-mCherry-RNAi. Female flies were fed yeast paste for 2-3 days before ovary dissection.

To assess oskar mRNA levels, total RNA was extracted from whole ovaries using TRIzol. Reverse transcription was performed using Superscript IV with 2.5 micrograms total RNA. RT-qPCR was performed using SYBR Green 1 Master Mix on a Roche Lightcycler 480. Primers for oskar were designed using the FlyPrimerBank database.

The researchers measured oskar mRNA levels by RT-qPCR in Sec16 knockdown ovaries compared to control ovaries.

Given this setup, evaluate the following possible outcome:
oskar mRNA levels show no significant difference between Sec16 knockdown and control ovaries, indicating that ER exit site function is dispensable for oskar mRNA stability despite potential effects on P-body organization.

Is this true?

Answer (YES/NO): NO